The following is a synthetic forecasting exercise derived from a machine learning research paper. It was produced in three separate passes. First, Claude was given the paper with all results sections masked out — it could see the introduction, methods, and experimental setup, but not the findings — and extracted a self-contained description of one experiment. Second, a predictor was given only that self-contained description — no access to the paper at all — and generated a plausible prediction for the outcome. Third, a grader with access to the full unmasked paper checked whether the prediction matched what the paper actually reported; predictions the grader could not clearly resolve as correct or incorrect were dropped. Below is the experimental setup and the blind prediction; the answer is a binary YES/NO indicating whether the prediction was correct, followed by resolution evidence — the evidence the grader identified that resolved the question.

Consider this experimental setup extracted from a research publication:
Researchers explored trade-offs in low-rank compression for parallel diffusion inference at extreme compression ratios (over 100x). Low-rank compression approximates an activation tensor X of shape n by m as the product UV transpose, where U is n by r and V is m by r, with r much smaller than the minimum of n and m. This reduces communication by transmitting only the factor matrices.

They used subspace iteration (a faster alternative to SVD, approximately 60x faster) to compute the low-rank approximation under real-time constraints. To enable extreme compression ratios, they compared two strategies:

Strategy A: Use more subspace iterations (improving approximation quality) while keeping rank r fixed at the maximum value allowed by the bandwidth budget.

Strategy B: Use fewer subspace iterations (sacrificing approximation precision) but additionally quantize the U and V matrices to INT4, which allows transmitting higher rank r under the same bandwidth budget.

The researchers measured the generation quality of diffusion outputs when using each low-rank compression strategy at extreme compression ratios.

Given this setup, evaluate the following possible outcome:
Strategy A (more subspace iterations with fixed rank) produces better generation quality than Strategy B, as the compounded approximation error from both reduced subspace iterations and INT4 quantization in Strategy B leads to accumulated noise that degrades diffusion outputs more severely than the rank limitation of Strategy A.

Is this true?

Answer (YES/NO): NO